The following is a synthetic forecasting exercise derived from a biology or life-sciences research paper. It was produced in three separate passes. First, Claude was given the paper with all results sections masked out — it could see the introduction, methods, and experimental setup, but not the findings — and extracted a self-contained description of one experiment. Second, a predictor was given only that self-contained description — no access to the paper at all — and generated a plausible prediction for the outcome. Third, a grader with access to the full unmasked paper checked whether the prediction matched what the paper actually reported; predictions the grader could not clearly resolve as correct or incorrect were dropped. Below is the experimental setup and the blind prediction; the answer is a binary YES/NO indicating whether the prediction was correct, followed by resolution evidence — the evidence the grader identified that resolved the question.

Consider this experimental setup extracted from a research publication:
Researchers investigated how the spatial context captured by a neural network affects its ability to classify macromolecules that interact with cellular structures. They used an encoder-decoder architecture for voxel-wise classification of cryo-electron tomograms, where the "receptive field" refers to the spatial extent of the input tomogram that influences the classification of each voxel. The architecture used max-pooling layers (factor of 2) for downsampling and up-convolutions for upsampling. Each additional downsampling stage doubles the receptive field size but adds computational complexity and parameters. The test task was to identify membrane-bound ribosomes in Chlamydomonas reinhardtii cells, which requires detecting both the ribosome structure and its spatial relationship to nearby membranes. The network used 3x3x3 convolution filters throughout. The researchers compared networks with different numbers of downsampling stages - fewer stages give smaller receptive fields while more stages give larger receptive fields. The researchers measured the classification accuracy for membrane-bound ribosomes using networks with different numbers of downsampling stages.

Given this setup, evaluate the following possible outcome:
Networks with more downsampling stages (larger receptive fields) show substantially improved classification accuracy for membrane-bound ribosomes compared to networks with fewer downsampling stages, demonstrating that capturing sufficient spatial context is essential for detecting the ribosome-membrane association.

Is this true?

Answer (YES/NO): NO